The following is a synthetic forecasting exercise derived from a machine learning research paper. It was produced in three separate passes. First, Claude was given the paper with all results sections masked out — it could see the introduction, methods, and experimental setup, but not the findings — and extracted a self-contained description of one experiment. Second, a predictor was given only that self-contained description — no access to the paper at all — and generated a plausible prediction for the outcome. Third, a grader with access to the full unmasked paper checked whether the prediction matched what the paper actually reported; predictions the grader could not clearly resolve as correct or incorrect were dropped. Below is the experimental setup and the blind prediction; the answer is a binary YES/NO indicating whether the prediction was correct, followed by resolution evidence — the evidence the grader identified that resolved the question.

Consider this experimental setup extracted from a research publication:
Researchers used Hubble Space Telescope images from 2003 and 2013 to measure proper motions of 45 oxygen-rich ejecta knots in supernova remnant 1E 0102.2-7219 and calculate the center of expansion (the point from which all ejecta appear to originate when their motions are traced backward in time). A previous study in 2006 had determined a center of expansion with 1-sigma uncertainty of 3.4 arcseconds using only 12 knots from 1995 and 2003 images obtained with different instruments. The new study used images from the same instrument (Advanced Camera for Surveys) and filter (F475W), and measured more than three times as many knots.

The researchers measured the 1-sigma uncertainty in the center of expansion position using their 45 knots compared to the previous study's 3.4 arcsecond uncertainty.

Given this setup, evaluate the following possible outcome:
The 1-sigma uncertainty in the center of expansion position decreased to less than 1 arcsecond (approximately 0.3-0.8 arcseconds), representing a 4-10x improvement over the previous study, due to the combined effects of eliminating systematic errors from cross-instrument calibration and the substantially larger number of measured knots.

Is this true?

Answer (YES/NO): NO